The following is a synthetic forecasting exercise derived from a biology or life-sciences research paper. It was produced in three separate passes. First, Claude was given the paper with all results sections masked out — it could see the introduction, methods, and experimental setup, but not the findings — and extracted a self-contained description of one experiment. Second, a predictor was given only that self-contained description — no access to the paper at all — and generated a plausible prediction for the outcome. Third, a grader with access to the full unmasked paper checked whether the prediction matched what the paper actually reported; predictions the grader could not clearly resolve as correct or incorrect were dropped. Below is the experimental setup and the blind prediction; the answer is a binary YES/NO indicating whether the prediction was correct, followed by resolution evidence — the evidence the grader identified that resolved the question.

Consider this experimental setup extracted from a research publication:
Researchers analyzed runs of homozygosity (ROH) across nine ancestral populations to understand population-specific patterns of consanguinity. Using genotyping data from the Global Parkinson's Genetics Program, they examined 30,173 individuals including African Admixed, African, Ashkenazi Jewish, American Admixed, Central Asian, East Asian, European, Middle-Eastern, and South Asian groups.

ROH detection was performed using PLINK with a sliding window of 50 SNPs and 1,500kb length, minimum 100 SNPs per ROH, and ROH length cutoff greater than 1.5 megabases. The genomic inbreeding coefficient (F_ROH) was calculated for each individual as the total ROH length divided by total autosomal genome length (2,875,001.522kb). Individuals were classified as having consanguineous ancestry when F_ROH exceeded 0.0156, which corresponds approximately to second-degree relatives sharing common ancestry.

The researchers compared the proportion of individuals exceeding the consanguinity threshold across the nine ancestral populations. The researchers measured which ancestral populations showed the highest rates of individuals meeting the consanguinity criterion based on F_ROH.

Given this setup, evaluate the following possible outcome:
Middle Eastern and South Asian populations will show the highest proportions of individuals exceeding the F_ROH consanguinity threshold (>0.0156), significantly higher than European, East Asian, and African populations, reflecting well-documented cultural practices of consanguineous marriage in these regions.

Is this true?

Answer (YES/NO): YES